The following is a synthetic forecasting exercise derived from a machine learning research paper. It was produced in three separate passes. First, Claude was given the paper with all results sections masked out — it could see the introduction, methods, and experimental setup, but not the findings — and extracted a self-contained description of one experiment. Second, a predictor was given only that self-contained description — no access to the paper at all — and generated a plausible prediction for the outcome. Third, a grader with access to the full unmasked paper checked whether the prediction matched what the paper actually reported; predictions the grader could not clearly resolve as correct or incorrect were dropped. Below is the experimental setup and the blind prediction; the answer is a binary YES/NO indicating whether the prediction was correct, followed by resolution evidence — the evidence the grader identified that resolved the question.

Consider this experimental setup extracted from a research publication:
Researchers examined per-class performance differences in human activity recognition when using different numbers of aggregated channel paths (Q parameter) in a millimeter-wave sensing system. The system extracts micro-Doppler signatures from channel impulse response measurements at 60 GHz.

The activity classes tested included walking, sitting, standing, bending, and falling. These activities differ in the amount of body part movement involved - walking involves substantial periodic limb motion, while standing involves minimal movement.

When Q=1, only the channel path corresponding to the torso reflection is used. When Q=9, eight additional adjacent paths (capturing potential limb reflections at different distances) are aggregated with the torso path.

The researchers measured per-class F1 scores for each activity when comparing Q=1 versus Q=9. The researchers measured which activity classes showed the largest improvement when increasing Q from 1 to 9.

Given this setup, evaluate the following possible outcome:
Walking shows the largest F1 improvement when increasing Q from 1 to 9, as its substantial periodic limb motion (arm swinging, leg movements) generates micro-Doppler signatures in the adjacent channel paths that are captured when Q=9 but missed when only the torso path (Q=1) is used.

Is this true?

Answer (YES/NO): NO